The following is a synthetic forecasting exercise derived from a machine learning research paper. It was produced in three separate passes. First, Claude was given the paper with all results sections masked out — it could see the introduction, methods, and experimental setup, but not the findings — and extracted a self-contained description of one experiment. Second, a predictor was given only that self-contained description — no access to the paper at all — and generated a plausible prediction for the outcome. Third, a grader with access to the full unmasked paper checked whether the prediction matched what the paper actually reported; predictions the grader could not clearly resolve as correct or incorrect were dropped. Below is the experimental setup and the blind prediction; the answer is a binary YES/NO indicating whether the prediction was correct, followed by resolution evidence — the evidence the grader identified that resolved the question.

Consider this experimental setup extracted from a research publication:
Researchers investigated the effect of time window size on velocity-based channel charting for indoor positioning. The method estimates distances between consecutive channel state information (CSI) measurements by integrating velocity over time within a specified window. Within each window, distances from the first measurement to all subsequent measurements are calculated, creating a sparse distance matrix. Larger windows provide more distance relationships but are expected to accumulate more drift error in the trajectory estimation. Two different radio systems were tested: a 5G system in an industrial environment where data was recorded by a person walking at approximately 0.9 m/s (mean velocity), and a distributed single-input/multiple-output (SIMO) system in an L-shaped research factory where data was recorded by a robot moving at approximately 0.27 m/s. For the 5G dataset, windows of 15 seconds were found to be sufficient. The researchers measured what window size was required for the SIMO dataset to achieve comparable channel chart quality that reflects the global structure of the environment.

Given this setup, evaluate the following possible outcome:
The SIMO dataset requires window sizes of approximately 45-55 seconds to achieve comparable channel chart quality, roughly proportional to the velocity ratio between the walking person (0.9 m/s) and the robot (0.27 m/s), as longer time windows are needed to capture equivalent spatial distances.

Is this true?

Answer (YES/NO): NO